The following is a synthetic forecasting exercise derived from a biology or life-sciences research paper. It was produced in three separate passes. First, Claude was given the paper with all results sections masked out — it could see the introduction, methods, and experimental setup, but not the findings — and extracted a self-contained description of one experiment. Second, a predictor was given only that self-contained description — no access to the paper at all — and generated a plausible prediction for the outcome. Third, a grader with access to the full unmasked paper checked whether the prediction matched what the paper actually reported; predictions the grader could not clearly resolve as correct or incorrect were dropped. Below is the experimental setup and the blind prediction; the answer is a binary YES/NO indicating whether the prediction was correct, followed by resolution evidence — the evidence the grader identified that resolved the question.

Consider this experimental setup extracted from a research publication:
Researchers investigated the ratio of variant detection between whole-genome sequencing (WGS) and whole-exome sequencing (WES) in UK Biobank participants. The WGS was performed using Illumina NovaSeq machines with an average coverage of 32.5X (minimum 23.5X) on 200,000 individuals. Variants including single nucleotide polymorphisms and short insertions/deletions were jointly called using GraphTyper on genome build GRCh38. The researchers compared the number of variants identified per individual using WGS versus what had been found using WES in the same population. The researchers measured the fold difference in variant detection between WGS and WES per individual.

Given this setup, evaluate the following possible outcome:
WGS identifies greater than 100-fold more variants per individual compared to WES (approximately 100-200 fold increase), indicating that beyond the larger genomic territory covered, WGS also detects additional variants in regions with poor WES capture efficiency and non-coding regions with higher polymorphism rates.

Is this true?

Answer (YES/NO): NO